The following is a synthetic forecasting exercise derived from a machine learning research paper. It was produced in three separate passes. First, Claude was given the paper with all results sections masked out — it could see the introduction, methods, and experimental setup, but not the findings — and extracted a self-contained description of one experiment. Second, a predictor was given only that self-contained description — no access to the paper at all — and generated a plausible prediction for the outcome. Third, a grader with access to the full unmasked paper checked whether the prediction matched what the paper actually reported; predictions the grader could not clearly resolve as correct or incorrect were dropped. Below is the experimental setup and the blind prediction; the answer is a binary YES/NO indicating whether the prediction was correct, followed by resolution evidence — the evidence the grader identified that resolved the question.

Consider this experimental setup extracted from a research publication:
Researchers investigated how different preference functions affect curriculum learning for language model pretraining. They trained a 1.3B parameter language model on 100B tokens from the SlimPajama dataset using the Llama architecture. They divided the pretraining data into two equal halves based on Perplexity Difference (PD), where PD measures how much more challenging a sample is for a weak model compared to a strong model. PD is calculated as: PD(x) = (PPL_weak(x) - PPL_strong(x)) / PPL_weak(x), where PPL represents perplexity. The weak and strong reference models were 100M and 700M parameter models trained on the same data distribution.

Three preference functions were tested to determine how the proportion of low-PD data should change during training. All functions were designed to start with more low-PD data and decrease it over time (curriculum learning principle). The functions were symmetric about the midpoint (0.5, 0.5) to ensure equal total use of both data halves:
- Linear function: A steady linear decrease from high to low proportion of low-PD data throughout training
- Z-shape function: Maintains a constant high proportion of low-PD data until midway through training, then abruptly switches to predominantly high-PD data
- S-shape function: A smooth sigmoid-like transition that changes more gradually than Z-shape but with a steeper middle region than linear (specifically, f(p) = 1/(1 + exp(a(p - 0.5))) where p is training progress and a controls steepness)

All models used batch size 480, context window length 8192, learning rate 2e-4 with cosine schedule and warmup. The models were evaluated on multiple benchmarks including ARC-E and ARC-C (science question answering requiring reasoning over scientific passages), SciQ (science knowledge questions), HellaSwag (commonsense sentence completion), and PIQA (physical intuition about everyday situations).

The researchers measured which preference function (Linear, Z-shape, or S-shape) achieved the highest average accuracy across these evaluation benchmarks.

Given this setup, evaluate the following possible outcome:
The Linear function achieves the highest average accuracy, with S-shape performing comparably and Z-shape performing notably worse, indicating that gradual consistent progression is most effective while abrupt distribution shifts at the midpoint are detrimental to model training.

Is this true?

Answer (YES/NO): NO